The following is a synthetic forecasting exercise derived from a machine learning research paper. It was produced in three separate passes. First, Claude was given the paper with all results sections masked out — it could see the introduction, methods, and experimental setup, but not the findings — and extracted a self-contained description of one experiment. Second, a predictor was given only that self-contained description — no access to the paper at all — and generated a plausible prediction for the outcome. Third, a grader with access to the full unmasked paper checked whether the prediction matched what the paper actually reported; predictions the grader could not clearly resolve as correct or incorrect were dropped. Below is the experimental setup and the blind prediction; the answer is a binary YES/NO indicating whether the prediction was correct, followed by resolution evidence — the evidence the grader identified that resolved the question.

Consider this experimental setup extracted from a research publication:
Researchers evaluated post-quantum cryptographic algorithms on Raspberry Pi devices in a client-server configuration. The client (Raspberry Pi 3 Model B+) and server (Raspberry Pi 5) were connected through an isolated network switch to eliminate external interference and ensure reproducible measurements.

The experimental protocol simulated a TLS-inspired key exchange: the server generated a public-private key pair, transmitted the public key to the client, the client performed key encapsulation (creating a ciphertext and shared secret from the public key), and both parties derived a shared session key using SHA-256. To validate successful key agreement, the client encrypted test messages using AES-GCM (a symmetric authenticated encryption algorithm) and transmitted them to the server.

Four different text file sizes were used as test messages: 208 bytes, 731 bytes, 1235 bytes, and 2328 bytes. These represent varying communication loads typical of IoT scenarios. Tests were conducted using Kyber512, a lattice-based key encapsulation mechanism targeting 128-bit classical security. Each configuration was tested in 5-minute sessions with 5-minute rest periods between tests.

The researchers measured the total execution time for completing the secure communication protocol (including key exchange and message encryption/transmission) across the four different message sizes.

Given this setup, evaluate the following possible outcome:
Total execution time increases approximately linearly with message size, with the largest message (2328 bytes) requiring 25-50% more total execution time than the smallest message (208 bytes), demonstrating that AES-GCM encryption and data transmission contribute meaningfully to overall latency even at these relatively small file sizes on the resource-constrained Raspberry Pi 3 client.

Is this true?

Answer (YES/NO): NO